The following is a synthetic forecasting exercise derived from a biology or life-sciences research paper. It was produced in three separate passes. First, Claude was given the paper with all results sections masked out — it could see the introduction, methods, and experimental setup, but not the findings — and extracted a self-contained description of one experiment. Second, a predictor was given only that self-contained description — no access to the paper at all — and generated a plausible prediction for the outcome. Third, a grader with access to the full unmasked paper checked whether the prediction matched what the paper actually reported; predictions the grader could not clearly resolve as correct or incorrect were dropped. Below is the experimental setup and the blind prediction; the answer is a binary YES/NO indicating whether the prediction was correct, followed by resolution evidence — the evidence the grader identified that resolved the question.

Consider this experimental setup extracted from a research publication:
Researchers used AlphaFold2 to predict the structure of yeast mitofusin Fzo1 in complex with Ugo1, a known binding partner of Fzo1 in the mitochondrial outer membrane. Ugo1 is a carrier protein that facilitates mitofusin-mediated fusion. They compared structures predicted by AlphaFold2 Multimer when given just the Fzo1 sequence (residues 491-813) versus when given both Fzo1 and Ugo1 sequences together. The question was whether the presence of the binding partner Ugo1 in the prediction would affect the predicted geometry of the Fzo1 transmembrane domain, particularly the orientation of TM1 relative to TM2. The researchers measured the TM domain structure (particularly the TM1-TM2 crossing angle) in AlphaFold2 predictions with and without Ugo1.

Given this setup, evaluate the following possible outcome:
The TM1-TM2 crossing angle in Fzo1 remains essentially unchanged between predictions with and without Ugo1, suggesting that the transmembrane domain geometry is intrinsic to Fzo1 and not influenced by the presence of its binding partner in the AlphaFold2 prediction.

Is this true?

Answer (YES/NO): NO